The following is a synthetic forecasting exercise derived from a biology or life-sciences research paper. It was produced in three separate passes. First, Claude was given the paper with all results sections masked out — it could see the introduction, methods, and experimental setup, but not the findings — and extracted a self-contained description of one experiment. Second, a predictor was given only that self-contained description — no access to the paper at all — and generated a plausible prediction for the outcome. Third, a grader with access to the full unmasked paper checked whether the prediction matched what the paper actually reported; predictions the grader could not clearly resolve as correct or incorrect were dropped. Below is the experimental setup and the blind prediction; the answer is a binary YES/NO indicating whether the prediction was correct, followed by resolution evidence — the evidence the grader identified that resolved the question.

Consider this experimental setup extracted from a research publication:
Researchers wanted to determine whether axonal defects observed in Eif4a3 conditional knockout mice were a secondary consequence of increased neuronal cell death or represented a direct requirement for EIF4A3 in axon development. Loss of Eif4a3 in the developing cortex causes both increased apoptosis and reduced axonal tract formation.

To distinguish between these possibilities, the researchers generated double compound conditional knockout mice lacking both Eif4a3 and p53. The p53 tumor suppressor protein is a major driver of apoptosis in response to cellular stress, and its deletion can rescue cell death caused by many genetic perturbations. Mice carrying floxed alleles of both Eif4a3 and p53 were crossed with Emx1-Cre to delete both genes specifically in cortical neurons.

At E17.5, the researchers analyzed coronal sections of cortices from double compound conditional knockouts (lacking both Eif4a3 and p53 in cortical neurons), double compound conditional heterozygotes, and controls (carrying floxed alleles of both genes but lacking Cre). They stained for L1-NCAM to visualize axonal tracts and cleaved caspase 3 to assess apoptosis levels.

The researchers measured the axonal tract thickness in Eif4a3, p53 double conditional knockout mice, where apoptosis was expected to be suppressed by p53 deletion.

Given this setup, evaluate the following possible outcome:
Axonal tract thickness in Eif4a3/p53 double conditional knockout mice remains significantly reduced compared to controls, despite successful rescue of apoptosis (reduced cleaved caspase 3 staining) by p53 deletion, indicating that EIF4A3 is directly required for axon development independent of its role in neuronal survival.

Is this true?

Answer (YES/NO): YES